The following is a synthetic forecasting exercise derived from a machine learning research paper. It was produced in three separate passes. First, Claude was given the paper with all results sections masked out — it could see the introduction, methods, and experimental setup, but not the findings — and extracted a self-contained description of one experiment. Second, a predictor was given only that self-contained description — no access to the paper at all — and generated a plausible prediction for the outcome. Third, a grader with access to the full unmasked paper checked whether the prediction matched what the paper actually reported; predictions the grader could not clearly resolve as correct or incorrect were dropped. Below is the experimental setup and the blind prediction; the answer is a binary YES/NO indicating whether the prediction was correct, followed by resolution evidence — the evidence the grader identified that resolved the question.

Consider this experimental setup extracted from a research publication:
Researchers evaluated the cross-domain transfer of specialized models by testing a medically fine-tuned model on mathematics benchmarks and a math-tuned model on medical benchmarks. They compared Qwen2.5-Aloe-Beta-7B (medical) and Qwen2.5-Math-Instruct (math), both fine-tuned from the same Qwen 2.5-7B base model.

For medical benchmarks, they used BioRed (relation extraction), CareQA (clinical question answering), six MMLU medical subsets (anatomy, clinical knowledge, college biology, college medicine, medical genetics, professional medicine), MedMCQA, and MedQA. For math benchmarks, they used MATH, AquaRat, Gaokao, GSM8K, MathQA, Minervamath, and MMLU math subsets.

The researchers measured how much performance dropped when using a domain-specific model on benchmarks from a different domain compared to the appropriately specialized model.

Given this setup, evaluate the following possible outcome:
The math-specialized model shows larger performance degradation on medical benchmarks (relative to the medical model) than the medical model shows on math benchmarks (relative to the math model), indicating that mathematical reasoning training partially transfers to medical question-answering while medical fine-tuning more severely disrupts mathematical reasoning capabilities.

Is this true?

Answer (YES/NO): NO